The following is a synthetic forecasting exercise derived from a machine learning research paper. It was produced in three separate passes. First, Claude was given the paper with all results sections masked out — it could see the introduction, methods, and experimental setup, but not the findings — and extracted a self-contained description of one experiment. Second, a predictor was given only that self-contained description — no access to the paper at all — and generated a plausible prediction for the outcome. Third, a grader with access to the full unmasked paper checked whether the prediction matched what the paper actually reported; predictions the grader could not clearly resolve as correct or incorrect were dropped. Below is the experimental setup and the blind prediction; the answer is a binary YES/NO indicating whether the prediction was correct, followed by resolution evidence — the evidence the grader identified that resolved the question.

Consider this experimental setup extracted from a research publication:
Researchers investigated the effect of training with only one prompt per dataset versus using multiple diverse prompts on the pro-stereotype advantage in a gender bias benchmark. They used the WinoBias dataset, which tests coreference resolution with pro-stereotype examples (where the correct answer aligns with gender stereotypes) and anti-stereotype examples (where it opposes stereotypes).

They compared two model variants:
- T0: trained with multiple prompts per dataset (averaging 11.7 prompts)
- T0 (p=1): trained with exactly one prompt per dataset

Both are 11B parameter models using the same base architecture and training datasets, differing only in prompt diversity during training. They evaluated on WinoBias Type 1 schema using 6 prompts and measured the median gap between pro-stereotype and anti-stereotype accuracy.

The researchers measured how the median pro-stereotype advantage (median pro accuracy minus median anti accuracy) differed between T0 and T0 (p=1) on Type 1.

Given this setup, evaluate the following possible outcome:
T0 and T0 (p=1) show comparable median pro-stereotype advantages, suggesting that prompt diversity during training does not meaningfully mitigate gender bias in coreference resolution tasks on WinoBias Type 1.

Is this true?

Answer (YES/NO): NO